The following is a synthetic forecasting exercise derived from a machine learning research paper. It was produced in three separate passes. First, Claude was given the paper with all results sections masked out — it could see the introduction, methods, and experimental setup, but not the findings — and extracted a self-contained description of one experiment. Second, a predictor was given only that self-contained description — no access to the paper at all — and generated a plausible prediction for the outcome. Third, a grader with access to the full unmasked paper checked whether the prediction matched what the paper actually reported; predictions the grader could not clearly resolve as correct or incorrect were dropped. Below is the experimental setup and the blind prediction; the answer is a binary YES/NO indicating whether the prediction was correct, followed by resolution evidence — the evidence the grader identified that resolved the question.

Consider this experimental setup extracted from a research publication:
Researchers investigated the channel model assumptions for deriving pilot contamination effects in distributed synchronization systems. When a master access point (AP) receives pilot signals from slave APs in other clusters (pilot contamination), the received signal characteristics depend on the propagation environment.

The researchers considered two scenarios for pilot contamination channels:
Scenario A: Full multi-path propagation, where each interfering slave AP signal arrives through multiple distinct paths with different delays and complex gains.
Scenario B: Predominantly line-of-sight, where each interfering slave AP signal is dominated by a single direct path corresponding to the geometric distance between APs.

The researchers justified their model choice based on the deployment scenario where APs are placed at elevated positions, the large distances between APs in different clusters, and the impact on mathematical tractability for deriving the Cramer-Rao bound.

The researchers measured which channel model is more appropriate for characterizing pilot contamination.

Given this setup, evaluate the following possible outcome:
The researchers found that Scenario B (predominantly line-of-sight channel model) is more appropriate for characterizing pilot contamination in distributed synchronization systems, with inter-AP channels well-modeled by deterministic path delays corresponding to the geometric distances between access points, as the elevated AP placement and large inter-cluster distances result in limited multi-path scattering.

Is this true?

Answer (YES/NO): YES